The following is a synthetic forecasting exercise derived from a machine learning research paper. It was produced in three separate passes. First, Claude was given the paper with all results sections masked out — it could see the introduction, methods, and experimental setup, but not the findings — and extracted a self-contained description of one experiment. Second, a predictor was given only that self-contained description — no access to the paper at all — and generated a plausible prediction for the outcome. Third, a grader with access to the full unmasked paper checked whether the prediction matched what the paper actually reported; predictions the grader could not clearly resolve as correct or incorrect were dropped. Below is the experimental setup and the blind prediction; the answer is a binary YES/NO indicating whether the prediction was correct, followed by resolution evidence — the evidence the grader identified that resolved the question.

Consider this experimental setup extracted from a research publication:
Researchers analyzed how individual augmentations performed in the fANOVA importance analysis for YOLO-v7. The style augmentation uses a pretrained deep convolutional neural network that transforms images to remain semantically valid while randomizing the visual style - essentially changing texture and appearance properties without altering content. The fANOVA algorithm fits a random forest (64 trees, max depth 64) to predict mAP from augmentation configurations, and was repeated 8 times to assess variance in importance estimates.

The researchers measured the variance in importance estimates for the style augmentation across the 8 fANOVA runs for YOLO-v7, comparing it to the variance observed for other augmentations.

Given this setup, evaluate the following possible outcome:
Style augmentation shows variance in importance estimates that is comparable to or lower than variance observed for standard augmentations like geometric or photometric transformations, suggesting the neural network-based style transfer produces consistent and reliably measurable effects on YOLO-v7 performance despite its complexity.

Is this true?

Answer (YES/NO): NO